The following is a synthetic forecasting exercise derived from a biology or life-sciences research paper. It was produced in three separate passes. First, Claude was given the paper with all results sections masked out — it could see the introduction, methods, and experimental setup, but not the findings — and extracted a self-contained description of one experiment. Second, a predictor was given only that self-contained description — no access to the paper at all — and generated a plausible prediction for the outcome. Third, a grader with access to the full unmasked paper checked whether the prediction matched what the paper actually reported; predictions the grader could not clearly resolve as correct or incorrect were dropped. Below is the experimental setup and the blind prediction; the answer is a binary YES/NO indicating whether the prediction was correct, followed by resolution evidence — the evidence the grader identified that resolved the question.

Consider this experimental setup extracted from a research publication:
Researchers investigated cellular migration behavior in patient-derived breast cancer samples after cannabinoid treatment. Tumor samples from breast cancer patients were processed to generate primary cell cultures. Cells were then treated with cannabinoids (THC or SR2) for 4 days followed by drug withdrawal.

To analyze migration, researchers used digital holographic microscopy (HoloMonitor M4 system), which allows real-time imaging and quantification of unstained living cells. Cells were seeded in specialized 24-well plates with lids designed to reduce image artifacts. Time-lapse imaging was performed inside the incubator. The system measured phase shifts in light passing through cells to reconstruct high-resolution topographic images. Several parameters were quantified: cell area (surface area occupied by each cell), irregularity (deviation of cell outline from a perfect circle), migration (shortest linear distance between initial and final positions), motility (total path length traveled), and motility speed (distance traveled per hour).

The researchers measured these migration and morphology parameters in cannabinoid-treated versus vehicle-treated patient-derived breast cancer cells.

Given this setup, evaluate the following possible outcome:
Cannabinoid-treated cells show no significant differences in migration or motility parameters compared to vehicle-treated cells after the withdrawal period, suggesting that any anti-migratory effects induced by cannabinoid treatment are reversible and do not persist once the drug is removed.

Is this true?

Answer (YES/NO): NO